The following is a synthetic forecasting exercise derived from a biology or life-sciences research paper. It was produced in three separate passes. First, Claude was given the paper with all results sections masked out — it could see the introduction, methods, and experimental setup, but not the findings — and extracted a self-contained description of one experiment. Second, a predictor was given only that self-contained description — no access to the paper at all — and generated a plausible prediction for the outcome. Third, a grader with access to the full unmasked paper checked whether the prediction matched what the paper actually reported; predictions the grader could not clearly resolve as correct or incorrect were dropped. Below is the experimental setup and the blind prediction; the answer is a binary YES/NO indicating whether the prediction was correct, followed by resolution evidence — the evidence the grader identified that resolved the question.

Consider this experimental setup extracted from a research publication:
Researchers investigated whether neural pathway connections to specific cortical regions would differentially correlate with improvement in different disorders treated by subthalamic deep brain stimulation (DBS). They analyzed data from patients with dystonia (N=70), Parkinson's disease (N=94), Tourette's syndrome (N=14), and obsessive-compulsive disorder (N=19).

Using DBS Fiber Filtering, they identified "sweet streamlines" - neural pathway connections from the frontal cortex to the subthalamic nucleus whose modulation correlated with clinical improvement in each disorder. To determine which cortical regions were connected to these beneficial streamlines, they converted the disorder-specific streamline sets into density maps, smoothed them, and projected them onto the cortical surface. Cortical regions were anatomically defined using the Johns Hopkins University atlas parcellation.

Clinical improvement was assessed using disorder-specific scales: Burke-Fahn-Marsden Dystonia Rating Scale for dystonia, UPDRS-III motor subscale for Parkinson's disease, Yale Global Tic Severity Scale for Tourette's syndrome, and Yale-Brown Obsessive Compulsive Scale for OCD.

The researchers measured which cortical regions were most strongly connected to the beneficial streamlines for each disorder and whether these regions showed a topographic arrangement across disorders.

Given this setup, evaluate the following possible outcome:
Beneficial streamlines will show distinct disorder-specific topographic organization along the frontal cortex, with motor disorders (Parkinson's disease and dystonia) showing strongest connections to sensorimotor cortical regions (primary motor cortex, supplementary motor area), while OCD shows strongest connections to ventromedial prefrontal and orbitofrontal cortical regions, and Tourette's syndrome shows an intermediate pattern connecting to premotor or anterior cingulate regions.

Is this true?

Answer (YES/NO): NO